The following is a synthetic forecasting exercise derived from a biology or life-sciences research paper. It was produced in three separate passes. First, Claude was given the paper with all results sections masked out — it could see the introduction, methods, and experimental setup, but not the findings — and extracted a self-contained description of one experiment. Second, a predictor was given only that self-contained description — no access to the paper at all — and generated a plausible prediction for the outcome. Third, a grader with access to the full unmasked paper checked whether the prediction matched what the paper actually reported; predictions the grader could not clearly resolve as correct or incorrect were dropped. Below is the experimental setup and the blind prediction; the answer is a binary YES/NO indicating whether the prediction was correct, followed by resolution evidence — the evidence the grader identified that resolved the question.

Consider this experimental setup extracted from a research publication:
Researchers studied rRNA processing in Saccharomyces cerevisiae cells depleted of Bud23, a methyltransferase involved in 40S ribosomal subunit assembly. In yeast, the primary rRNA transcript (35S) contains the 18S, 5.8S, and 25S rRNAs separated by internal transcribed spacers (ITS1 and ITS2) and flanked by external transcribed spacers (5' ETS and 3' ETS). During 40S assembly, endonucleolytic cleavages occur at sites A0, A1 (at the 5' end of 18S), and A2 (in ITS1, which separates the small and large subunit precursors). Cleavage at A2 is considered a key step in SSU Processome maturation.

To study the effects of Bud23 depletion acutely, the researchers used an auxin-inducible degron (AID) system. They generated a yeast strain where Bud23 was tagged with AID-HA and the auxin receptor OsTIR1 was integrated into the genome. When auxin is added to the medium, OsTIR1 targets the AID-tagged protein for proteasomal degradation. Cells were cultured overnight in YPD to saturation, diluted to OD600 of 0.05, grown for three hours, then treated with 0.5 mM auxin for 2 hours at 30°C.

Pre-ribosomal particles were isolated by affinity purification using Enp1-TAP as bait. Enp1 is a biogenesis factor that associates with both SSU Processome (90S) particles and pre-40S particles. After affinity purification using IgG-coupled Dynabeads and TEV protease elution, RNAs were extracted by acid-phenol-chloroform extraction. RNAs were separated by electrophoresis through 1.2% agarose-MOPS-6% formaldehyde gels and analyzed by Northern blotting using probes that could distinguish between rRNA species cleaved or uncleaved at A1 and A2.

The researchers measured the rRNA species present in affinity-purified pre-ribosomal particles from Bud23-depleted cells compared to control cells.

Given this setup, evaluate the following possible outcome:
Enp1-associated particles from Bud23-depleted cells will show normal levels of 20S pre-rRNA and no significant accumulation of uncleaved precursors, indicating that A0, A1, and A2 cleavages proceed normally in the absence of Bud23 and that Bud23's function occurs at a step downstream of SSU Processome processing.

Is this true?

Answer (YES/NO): NO